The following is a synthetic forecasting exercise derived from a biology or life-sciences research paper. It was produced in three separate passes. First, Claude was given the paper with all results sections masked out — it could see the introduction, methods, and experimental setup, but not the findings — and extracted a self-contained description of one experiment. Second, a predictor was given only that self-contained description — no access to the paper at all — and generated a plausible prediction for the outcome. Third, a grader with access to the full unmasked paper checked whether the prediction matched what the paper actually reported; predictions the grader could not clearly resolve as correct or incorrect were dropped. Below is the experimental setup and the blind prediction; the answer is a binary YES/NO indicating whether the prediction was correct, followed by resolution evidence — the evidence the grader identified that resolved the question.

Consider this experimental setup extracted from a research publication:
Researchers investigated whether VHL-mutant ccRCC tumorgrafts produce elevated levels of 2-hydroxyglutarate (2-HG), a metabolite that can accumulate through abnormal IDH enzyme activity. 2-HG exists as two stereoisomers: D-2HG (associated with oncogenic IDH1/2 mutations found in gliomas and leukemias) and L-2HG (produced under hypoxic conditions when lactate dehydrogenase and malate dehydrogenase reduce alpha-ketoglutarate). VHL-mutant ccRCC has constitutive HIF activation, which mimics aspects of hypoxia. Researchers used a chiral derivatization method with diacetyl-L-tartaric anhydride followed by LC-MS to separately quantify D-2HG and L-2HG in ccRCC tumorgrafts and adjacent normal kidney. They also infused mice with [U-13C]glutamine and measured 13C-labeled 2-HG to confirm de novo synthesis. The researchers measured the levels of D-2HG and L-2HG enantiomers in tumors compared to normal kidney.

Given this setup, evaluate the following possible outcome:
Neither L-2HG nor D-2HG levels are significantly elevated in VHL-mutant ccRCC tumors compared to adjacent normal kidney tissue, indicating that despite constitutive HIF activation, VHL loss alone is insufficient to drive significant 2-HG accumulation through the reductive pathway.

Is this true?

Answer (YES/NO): NO